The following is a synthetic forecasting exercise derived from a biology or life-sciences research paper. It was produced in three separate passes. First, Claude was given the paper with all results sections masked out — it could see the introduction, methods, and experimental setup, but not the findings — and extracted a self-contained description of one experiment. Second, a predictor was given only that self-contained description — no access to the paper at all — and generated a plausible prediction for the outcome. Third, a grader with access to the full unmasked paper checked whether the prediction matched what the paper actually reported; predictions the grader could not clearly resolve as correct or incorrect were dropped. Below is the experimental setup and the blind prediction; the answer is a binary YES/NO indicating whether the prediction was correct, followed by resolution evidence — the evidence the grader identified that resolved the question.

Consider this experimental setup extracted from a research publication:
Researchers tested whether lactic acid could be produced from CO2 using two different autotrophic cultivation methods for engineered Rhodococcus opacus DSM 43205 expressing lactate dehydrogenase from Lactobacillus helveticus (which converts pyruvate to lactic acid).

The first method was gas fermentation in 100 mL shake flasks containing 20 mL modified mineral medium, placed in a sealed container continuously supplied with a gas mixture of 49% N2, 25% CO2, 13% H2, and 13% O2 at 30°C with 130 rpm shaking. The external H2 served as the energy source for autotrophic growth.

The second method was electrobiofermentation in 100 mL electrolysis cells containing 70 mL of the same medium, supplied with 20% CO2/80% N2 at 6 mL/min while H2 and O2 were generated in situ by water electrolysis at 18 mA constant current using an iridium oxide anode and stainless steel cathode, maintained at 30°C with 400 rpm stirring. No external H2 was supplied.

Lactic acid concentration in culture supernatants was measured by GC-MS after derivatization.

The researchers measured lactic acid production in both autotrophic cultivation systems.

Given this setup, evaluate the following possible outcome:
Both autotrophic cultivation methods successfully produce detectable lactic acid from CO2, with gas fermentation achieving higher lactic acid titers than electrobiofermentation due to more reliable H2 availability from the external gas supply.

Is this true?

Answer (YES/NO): NO